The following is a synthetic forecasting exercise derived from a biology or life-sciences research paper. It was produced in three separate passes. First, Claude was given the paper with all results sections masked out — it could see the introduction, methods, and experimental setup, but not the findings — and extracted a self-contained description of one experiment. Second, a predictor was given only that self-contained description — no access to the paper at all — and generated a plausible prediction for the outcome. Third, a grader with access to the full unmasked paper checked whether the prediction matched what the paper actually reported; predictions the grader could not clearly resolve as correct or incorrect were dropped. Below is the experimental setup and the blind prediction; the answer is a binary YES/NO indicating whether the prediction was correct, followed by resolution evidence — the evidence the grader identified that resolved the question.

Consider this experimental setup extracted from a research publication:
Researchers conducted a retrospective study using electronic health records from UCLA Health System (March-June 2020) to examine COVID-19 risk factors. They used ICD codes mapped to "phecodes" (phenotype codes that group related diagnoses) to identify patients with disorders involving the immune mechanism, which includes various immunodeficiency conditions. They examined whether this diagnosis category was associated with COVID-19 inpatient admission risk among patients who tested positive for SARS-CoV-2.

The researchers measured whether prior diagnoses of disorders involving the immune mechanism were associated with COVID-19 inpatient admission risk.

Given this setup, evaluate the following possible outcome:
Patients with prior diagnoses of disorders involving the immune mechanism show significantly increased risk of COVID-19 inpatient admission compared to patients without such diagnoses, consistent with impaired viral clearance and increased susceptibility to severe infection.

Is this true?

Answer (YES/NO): YES